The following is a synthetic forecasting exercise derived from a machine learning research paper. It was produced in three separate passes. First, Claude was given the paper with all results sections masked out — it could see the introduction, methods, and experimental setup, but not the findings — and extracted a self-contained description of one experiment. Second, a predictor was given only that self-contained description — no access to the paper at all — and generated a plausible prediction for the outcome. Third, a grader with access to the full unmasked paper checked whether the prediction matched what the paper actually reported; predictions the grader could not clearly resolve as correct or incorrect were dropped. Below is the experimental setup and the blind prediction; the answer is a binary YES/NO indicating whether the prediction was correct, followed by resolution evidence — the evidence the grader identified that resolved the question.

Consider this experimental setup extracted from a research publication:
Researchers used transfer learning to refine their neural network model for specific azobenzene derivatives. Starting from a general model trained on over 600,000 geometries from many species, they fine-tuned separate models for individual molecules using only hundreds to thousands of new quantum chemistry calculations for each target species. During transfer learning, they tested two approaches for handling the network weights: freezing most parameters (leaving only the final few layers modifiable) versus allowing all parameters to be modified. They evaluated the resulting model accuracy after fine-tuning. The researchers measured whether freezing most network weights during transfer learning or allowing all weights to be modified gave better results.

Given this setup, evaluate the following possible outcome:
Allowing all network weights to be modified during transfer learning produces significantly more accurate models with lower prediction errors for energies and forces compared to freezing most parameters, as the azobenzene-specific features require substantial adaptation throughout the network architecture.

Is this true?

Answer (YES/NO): YES